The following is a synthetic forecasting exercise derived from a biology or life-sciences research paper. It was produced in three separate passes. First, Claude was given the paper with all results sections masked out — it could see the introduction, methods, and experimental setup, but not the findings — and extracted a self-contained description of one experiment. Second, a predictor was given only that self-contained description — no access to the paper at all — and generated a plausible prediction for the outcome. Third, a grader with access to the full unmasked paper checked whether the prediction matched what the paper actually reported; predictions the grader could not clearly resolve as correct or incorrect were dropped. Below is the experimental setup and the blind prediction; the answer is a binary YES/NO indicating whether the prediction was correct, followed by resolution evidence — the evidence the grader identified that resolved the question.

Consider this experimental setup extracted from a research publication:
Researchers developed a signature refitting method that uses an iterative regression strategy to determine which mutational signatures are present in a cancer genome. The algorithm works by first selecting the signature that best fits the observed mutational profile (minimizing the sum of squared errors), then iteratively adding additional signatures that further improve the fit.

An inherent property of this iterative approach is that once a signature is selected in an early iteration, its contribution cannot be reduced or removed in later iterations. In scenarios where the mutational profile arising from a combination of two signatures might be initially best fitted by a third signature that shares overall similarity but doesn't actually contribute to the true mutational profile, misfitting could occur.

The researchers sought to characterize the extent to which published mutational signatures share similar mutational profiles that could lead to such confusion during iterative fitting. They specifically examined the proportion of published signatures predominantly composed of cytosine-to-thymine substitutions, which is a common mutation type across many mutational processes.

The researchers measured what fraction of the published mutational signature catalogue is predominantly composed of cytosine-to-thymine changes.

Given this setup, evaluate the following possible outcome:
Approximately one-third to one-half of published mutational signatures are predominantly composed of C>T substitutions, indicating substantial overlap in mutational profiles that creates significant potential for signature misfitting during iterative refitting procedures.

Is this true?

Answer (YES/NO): YES